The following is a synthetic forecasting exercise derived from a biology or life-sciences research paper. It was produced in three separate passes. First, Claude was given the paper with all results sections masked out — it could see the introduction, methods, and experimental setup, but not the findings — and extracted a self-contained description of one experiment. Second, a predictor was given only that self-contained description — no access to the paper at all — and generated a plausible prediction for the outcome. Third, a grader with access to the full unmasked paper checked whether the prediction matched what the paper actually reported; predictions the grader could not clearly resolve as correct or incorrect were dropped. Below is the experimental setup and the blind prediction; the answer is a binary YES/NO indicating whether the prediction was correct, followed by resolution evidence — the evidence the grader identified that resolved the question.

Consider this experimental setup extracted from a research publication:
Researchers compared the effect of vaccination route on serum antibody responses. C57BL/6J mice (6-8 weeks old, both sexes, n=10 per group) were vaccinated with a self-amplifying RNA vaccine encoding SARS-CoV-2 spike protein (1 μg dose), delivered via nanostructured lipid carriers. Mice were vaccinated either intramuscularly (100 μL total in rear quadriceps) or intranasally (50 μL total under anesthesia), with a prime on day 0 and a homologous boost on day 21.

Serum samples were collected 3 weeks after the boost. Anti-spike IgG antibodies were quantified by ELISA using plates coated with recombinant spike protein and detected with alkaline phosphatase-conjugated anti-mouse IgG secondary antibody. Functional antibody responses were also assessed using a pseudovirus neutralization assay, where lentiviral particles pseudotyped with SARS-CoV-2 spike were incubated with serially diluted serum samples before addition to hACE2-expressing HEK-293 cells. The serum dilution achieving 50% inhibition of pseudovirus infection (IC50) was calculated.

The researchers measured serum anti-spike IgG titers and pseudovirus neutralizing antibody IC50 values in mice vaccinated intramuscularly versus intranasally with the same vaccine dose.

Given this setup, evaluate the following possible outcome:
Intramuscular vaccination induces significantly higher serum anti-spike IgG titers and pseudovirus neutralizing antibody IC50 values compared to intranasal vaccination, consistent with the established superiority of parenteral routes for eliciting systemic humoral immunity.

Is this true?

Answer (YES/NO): NO